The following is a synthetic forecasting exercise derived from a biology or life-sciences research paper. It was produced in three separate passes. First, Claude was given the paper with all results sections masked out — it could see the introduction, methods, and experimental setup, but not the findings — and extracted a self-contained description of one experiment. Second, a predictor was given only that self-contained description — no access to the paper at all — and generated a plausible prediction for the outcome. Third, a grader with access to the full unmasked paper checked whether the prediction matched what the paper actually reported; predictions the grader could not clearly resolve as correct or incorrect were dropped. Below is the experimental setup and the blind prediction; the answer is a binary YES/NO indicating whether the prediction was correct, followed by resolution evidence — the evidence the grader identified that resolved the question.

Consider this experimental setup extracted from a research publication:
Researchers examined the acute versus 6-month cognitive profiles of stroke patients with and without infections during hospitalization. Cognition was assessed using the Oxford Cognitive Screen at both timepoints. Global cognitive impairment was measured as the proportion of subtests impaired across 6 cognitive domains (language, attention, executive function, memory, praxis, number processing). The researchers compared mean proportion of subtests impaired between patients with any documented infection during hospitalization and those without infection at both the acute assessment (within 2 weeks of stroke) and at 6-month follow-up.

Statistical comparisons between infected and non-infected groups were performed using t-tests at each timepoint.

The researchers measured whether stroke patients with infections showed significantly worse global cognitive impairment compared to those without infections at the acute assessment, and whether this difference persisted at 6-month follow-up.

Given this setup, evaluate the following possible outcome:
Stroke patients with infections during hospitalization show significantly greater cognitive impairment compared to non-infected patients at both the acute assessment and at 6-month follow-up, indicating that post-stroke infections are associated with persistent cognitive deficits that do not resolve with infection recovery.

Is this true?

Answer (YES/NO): YES